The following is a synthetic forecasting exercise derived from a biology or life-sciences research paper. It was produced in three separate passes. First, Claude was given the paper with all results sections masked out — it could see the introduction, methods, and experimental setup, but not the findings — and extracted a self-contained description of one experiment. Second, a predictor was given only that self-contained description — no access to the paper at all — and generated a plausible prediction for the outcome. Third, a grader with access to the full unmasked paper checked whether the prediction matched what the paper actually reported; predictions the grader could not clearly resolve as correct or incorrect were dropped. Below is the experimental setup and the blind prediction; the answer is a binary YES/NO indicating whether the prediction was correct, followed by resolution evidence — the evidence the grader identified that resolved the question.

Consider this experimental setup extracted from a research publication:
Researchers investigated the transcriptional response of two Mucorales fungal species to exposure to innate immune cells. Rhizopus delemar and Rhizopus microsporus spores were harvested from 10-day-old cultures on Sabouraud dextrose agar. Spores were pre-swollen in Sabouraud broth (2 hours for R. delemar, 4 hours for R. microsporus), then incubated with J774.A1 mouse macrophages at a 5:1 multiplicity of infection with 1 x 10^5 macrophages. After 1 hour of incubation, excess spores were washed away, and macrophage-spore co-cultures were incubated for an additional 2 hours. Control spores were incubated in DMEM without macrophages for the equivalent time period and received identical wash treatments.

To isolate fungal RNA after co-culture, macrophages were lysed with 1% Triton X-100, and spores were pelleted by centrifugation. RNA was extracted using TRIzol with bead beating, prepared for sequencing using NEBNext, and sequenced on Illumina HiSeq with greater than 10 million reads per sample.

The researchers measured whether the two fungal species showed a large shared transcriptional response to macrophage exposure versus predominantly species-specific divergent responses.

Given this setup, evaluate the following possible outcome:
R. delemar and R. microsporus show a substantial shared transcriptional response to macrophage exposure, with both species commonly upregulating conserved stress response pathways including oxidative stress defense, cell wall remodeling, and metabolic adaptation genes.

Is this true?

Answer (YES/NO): NO